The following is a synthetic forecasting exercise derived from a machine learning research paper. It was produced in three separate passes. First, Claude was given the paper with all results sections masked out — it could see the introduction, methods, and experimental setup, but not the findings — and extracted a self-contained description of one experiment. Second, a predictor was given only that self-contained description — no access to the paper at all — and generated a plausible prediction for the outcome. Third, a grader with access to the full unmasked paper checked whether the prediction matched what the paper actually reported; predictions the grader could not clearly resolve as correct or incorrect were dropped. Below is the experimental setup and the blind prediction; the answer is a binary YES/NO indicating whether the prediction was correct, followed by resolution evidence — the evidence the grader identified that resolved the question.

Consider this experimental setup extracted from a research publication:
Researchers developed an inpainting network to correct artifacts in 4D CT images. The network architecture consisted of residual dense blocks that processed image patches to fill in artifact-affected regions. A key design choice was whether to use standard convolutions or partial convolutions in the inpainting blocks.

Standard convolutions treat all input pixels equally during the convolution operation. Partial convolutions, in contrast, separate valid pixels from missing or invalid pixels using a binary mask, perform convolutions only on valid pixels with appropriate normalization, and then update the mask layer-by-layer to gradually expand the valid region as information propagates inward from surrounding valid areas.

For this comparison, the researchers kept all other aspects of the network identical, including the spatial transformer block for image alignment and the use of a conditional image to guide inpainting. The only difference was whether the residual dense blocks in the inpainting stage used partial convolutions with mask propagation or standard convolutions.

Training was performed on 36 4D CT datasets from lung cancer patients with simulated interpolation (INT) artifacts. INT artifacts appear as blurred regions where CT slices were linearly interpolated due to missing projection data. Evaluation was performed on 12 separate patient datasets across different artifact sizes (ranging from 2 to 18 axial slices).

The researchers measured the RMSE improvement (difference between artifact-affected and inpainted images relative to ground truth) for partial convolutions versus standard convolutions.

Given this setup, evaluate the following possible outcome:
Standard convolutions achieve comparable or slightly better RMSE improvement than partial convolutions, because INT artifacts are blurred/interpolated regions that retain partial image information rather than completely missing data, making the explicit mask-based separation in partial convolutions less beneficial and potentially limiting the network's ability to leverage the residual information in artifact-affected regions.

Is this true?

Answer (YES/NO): NO